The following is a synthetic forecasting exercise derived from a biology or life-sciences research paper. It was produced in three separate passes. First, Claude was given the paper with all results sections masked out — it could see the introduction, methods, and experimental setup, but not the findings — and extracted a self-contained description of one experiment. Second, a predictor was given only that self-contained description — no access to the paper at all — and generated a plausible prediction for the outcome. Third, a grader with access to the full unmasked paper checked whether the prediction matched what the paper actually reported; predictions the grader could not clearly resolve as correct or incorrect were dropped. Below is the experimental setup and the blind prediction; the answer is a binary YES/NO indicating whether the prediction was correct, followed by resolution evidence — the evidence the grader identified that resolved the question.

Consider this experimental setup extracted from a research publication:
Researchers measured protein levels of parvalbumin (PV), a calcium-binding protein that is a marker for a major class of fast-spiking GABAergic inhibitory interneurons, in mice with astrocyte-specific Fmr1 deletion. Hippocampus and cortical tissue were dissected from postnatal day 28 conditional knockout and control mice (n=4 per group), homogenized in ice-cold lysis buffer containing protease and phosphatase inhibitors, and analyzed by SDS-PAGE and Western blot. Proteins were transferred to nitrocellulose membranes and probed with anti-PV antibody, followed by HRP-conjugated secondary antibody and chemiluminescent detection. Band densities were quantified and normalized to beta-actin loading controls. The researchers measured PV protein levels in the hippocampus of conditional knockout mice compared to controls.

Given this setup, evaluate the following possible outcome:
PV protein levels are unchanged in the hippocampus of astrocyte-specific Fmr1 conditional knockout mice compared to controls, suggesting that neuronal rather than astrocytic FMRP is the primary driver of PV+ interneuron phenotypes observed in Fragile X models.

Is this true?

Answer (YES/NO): YES